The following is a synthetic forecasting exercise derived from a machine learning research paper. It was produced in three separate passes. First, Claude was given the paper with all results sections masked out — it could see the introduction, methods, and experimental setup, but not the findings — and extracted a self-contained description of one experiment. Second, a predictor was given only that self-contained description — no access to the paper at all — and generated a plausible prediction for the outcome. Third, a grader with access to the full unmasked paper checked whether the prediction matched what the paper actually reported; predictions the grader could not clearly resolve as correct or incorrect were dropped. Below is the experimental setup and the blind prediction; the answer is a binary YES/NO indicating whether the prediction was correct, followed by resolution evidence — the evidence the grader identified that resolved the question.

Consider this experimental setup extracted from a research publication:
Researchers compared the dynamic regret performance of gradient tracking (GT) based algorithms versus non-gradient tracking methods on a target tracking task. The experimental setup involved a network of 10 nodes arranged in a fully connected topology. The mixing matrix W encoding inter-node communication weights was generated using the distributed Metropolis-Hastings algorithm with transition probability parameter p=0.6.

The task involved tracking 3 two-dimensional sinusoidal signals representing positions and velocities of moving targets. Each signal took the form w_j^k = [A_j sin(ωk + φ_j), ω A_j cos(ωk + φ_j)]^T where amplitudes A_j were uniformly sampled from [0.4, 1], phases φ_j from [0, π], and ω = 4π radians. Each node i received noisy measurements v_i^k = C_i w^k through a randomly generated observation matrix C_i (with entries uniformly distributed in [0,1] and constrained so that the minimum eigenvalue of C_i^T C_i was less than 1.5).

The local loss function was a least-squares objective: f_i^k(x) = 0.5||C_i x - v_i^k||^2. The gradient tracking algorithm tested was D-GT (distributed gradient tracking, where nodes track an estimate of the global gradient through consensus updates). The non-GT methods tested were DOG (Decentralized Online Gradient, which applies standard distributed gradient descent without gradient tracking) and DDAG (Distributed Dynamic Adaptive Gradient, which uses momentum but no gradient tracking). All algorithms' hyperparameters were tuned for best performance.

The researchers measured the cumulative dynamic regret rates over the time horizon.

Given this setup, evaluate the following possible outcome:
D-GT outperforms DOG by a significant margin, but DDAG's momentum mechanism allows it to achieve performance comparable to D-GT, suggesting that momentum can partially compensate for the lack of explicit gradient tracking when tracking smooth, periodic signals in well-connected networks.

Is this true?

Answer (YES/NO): NO